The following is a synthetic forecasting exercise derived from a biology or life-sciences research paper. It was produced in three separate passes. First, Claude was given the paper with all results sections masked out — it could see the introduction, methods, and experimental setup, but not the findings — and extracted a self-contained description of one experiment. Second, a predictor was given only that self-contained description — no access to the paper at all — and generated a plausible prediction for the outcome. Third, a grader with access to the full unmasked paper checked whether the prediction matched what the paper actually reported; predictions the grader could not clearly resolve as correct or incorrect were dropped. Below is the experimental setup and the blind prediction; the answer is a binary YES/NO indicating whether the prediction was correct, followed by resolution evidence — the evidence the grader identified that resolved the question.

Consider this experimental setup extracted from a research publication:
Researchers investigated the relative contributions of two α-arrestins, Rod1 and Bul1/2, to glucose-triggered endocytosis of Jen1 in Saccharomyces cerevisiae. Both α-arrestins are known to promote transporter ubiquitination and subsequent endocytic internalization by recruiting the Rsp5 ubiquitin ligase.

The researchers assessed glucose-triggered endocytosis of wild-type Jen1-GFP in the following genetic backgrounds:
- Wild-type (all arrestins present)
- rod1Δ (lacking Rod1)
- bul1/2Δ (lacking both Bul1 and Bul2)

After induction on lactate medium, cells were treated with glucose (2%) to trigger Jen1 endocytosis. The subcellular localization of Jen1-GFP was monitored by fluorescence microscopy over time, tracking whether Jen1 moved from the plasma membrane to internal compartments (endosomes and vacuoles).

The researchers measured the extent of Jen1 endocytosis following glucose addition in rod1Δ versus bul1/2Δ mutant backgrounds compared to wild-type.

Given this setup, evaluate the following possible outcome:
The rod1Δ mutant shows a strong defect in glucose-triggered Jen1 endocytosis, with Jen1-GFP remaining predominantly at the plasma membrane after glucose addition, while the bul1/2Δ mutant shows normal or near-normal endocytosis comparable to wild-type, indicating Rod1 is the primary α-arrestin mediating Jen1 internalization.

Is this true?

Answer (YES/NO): NO